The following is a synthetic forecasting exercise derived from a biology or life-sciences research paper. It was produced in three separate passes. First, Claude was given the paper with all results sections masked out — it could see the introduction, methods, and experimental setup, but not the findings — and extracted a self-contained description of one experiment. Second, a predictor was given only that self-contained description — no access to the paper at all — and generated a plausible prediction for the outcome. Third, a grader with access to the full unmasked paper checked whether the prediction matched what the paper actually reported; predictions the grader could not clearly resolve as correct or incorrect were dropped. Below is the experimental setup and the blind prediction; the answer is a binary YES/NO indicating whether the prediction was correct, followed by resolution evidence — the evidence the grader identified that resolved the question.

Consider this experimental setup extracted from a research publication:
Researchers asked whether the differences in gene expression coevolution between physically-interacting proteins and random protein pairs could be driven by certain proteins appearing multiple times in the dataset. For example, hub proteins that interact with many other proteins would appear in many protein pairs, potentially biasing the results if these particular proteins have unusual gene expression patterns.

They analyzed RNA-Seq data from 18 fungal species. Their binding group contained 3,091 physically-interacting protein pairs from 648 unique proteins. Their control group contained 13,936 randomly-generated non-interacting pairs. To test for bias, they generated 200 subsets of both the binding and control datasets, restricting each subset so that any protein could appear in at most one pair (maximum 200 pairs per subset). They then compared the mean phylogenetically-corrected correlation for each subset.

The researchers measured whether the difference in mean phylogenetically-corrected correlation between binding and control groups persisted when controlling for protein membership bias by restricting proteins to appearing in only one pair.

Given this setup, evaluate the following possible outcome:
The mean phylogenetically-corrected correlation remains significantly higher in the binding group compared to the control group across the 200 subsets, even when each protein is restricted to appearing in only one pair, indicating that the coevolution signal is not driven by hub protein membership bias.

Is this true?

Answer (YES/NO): YES